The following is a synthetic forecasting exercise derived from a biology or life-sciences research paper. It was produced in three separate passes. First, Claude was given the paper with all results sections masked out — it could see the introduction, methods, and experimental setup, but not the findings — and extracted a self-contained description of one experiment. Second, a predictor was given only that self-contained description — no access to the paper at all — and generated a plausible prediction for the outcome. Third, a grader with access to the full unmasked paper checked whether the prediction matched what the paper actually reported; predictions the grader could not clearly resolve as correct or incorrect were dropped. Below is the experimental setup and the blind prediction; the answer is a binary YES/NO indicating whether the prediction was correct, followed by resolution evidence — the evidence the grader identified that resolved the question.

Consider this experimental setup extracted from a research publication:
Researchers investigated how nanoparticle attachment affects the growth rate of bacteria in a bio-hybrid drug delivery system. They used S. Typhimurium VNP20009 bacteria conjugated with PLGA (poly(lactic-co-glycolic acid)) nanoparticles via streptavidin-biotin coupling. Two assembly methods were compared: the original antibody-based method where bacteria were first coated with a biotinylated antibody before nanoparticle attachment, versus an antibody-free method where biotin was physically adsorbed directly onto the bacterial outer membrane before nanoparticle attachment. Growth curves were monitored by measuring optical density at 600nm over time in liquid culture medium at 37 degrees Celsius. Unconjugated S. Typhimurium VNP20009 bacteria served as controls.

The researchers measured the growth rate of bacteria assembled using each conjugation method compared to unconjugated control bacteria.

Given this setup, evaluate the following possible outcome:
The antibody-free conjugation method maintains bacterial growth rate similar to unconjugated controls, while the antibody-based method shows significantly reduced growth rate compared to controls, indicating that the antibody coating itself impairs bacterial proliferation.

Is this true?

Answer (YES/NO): NO